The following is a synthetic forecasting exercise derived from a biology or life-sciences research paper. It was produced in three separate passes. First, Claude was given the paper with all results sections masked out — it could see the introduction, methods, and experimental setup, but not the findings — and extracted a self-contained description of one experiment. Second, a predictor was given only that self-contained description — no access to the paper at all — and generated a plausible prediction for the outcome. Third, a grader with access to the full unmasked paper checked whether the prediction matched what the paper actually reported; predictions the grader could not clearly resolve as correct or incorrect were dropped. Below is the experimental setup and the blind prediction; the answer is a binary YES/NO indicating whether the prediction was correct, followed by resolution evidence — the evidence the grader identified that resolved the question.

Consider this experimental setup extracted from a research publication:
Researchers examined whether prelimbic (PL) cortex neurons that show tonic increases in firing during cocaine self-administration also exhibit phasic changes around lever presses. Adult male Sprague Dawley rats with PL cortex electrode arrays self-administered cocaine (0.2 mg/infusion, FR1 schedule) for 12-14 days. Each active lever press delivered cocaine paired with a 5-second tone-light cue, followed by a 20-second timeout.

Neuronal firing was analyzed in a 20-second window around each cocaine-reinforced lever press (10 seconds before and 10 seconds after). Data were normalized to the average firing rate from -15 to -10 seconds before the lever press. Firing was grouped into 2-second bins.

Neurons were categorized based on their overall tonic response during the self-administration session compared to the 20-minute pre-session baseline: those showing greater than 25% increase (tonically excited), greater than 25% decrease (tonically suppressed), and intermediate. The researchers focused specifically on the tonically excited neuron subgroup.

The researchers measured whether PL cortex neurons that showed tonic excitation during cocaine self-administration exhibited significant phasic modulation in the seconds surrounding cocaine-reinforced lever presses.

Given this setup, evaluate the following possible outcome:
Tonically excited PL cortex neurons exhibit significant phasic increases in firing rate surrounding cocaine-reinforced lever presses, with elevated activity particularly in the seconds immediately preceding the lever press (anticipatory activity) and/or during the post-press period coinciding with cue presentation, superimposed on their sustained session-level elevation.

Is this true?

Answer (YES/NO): NO